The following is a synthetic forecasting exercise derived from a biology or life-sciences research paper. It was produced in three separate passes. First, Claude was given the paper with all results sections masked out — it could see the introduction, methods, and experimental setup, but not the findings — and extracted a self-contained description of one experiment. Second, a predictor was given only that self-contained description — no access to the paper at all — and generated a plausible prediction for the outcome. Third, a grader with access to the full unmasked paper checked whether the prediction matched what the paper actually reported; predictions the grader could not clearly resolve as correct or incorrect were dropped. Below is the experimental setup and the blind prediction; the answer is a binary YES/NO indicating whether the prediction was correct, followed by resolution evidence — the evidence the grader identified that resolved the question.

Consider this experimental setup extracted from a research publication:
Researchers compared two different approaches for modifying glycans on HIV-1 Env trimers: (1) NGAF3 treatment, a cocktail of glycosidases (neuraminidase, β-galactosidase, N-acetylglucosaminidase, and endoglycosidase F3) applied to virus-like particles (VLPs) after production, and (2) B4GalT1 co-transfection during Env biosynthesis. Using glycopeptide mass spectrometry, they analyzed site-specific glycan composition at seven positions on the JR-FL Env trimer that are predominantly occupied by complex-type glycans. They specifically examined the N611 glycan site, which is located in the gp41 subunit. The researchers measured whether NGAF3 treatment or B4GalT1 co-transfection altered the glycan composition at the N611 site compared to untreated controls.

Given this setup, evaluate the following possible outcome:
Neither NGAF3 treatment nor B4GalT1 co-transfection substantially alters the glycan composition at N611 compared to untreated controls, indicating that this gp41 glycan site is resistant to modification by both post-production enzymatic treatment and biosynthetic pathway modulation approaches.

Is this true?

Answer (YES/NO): YES